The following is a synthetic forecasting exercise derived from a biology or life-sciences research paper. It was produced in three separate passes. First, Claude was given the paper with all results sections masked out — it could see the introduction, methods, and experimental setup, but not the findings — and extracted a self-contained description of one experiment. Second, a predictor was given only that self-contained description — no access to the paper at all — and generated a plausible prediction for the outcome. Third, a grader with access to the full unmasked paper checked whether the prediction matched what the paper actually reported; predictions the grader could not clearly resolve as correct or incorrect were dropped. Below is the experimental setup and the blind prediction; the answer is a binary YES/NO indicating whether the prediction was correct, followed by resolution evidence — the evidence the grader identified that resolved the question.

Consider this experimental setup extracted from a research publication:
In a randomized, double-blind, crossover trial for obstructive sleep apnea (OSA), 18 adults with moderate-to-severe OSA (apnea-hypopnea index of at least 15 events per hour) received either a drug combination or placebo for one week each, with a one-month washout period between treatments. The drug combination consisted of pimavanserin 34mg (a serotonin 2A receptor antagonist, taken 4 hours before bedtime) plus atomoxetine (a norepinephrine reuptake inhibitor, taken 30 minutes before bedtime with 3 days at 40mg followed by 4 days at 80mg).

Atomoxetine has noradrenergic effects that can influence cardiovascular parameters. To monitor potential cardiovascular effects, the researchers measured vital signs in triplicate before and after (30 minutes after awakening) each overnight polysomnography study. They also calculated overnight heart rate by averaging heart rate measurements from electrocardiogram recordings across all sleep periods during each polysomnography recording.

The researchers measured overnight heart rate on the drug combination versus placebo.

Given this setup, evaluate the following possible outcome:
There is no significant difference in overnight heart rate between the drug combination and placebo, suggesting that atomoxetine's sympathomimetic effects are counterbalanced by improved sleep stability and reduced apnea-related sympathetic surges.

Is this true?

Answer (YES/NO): NO